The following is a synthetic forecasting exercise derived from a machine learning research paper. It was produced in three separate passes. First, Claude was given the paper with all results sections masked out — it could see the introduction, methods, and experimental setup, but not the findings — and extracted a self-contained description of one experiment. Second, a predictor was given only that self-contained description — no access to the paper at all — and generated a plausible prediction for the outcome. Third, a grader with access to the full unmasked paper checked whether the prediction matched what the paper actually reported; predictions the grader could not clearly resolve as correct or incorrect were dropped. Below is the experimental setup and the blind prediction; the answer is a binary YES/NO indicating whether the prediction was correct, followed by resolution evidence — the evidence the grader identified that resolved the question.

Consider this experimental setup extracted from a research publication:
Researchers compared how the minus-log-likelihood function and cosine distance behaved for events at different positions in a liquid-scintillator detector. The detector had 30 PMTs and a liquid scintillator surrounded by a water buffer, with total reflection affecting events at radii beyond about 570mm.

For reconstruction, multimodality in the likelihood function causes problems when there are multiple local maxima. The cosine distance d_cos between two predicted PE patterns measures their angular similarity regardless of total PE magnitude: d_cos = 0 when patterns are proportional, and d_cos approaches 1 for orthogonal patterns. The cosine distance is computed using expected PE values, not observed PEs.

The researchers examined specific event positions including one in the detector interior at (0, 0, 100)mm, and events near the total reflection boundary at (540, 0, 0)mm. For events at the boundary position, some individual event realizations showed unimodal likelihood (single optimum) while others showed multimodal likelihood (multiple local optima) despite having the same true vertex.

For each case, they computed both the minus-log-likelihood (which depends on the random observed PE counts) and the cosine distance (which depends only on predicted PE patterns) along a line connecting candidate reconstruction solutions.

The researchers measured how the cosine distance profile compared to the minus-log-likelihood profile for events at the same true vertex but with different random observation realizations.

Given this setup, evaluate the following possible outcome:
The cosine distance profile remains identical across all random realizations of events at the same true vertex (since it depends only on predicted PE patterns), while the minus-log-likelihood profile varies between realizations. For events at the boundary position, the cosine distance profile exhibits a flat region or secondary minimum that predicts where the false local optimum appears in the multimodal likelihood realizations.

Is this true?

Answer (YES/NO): NO